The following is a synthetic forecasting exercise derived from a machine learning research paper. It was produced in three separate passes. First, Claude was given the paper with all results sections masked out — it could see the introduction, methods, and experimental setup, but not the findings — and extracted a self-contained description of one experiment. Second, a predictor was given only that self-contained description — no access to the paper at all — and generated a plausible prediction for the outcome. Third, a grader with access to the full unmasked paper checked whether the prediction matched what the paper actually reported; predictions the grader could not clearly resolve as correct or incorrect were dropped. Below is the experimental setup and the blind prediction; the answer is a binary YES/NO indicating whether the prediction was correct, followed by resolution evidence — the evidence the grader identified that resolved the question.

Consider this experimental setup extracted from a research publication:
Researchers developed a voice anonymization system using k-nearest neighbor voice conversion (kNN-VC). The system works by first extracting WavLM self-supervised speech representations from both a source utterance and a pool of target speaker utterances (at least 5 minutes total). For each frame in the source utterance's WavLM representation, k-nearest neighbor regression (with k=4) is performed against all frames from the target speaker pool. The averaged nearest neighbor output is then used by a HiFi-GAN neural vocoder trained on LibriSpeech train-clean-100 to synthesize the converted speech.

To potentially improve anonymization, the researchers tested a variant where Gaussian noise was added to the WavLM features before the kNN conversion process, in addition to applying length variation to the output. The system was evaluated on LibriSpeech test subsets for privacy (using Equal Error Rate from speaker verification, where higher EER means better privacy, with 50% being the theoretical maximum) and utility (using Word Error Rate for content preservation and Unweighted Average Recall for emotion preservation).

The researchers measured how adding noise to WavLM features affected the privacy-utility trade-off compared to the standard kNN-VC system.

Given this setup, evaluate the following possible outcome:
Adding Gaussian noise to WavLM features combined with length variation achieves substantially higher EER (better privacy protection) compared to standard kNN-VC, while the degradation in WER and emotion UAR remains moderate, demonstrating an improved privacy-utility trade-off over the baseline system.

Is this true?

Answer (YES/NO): NO